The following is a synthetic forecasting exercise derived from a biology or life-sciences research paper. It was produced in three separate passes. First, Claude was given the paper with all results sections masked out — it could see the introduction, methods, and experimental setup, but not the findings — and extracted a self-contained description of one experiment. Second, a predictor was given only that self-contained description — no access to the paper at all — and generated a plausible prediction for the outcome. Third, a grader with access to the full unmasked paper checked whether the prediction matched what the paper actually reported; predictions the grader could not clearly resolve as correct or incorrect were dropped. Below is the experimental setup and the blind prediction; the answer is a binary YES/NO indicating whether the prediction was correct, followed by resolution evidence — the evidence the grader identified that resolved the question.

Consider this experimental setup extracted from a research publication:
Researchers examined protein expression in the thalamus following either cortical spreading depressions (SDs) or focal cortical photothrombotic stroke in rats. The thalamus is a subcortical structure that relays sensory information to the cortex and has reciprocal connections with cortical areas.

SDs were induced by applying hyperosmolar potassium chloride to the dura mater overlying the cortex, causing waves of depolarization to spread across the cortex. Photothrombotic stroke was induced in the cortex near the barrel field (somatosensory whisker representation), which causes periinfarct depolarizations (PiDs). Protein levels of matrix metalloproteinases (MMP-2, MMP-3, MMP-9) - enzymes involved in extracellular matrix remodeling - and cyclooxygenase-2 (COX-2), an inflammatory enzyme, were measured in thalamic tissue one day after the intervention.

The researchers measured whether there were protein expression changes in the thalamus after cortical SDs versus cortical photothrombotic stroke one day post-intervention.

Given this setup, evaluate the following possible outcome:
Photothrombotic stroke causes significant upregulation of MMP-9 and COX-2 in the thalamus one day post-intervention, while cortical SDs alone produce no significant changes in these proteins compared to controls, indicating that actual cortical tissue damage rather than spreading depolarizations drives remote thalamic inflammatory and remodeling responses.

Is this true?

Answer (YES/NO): NO